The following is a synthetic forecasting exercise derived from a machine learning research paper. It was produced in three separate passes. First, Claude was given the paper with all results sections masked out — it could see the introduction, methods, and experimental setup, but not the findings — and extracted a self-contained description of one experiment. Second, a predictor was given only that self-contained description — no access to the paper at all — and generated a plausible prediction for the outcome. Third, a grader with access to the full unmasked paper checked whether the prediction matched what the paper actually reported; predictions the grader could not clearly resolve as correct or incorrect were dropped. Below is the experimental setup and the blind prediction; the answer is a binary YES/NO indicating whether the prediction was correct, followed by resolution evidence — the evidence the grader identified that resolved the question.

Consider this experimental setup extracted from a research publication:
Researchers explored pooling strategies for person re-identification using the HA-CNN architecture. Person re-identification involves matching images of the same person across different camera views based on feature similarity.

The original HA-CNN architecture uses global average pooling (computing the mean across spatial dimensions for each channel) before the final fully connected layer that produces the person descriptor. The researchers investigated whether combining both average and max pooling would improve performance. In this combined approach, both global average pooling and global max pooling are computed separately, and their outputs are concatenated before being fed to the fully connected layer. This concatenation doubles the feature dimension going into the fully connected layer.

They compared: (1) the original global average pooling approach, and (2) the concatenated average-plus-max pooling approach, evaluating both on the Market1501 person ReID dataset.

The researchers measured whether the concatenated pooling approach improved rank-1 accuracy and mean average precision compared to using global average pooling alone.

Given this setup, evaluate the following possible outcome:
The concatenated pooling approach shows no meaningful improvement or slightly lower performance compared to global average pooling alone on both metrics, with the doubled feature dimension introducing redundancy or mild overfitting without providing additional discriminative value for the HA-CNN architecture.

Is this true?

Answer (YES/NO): YES